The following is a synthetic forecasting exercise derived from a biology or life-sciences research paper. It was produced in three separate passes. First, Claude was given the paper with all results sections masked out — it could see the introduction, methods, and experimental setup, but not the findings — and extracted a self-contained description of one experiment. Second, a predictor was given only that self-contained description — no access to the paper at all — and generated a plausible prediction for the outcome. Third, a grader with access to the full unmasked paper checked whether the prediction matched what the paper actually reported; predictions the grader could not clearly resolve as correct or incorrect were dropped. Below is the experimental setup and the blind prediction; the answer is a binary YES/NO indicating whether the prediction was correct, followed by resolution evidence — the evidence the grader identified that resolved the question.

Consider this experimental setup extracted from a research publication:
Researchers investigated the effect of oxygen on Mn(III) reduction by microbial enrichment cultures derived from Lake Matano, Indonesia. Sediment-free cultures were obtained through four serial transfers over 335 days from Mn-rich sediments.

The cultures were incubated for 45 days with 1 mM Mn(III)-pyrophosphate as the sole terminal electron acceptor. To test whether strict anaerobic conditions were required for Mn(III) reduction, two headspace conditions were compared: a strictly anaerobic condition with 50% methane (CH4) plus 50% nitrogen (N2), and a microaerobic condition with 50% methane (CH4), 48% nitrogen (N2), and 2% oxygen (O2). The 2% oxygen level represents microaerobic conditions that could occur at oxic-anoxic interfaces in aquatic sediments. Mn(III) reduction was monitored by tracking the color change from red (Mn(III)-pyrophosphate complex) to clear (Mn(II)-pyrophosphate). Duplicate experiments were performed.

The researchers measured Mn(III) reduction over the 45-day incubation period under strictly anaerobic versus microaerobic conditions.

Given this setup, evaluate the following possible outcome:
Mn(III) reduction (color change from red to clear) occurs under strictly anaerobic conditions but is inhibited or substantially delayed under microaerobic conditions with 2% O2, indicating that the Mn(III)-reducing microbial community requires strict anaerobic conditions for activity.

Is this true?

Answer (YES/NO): NO